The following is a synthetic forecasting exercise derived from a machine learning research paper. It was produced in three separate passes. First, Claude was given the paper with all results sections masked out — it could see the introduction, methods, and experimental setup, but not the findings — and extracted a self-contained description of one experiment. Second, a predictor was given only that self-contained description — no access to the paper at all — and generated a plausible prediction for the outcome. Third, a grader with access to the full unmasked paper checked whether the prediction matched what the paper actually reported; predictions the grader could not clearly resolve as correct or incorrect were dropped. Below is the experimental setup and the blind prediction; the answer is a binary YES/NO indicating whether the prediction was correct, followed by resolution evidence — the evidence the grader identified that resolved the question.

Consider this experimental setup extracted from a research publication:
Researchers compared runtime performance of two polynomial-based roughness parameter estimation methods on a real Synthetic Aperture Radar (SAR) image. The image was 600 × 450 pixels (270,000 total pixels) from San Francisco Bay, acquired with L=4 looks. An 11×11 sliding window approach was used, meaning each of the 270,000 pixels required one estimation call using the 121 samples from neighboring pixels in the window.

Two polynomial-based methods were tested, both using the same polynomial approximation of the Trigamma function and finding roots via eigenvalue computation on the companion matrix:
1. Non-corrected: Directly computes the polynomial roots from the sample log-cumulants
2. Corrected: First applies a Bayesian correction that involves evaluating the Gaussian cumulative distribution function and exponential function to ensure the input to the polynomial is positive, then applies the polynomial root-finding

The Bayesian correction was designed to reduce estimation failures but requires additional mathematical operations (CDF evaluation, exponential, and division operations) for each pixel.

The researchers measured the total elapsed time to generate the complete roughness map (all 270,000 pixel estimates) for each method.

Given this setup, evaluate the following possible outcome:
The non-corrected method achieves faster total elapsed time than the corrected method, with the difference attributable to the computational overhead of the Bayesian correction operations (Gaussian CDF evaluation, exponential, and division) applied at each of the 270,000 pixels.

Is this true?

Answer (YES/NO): YES